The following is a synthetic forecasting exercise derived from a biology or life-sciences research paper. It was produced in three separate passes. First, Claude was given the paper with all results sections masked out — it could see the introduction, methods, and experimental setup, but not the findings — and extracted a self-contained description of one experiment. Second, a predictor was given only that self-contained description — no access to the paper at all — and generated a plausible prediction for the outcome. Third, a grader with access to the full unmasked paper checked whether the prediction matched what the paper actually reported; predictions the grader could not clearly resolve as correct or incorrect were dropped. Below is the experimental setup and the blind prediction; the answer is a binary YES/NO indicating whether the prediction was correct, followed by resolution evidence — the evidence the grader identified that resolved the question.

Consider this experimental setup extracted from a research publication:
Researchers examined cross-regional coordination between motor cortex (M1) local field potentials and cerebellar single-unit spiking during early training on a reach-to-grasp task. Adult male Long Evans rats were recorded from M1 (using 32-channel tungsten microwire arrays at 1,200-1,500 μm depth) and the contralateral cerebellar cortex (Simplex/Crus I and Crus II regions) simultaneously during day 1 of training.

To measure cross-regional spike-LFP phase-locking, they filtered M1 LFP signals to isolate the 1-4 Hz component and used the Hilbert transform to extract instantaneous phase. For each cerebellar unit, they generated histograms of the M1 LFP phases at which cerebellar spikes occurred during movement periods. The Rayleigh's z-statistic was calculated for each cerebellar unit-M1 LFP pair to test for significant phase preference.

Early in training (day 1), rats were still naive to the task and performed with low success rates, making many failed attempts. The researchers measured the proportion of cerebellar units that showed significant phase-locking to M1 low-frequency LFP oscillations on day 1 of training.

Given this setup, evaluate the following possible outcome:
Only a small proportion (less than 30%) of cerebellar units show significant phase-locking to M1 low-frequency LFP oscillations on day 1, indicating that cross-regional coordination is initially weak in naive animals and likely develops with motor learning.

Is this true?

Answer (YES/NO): NO